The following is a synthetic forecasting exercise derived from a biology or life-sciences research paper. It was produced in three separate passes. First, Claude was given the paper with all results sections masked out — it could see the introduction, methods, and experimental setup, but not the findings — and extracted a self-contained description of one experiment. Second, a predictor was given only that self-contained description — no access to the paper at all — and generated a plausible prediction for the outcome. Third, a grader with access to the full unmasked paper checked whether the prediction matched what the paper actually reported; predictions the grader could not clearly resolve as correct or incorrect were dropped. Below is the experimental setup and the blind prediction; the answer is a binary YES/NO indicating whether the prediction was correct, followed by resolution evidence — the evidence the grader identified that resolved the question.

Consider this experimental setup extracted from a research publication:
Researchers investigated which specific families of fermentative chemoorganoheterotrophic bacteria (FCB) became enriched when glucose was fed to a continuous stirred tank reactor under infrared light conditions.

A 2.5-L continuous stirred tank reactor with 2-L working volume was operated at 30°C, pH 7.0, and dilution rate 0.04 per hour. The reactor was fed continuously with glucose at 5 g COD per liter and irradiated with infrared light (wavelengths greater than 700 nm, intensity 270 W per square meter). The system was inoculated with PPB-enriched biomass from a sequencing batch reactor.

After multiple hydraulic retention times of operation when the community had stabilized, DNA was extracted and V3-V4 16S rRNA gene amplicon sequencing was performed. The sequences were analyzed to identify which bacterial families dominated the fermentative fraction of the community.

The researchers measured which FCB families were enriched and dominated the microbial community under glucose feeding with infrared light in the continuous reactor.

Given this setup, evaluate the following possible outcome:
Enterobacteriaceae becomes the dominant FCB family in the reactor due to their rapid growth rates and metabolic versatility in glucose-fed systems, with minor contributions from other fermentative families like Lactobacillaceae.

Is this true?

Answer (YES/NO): NO